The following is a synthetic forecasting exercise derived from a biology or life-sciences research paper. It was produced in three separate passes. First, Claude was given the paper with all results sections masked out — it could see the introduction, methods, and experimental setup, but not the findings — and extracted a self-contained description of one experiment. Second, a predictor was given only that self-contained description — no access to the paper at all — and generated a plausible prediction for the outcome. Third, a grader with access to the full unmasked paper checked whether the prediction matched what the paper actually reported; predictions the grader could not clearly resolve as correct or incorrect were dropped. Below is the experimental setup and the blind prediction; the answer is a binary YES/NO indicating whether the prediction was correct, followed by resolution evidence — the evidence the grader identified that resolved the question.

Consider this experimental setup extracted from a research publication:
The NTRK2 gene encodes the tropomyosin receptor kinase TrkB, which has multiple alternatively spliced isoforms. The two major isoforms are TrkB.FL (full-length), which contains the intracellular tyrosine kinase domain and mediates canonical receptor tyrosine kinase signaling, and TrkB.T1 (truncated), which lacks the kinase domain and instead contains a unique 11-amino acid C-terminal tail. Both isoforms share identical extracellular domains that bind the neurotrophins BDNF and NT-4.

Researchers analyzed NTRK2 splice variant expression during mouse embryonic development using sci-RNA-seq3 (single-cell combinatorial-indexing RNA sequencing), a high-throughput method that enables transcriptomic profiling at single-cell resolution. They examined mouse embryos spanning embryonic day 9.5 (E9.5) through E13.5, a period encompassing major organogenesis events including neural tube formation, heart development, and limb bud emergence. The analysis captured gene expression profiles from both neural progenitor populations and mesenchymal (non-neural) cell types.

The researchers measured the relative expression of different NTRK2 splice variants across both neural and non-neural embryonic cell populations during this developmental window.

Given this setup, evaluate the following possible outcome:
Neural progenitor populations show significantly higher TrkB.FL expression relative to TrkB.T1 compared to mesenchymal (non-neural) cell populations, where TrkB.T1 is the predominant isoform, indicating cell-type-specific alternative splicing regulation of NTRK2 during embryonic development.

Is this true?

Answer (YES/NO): NO